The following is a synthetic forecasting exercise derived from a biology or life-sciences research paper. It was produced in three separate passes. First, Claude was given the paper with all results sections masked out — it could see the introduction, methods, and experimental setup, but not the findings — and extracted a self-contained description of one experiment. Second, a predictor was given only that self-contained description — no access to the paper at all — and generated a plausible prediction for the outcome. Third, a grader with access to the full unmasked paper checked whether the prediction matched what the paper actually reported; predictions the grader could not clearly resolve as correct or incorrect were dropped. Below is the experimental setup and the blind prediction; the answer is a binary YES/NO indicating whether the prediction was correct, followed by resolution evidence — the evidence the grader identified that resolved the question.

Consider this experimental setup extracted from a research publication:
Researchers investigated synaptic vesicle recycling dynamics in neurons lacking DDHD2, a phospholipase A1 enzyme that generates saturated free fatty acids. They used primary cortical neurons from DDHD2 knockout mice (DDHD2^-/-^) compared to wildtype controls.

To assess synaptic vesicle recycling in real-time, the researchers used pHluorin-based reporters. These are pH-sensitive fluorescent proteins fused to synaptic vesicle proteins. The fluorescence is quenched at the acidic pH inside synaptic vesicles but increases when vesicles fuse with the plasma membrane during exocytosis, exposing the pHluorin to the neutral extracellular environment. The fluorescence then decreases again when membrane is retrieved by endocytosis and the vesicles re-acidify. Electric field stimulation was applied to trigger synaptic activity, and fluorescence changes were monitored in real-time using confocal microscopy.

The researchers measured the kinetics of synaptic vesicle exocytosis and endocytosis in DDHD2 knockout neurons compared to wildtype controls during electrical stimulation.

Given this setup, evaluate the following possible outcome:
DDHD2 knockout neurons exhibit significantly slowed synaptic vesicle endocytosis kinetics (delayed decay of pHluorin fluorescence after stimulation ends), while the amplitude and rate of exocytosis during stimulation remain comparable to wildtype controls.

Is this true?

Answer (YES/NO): YES